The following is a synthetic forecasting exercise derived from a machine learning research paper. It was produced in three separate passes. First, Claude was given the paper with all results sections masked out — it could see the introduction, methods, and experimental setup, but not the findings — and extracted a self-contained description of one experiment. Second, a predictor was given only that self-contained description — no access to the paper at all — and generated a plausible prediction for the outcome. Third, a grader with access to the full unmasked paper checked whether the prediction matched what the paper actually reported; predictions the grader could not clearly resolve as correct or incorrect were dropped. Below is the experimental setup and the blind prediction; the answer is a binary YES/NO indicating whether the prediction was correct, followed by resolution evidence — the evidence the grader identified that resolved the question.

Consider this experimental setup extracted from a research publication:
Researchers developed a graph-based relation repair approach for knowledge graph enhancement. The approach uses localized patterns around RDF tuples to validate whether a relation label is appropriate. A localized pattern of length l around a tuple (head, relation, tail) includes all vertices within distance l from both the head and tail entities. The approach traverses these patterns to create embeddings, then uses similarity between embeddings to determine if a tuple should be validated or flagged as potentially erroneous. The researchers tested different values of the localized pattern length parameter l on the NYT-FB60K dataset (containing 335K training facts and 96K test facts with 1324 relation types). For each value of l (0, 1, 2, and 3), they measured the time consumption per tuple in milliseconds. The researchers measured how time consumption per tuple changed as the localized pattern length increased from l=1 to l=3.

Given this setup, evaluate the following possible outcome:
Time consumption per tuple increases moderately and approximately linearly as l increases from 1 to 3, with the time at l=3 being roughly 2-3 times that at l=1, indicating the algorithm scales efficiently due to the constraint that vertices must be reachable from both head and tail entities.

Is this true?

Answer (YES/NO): NO